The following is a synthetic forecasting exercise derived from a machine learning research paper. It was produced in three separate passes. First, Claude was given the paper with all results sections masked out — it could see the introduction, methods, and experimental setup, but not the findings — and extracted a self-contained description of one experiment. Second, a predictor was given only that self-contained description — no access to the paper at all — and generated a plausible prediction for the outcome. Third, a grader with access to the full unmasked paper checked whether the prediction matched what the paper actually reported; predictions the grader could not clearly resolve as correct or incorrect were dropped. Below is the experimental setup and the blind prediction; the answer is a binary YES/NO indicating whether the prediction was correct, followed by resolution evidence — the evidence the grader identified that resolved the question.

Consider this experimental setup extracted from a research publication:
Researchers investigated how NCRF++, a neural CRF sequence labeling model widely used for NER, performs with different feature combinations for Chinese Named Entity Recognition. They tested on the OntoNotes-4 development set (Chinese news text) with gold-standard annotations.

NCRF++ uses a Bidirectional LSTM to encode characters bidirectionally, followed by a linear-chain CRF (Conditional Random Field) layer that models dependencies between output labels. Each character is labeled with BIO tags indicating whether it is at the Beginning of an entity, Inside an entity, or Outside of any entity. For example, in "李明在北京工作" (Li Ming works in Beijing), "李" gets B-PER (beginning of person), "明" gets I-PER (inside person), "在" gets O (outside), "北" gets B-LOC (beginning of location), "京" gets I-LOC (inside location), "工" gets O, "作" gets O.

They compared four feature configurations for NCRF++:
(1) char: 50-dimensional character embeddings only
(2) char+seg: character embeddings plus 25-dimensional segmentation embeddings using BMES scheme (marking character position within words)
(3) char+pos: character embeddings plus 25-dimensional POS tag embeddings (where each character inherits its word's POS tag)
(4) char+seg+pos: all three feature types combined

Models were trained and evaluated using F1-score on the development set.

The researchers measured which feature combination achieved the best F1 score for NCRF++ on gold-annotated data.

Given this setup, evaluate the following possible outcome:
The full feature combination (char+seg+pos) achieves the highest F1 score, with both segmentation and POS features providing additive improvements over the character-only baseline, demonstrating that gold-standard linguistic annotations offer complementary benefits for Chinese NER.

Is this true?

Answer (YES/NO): NO